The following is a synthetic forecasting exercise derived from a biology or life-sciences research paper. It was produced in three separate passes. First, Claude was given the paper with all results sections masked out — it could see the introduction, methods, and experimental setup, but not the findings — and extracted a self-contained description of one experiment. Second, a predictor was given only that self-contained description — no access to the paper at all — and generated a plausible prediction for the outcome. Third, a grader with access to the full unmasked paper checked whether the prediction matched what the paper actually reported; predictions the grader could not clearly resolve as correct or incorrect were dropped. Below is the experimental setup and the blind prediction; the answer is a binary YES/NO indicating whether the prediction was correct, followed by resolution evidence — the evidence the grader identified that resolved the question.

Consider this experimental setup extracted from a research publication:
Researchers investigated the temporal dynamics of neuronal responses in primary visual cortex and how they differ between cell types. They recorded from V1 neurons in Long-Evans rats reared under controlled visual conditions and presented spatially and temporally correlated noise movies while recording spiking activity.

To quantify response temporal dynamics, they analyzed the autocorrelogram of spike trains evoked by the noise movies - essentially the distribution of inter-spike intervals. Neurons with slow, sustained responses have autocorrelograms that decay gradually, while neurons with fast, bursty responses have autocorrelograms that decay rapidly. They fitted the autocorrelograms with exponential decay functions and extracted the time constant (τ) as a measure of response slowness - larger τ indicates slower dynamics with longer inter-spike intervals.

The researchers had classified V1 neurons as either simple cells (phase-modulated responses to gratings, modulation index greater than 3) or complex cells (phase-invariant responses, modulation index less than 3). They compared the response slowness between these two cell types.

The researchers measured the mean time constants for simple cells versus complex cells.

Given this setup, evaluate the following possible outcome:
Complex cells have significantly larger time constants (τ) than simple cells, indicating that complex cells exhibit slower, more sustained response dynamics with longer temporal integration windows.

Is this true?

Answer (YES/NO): YES